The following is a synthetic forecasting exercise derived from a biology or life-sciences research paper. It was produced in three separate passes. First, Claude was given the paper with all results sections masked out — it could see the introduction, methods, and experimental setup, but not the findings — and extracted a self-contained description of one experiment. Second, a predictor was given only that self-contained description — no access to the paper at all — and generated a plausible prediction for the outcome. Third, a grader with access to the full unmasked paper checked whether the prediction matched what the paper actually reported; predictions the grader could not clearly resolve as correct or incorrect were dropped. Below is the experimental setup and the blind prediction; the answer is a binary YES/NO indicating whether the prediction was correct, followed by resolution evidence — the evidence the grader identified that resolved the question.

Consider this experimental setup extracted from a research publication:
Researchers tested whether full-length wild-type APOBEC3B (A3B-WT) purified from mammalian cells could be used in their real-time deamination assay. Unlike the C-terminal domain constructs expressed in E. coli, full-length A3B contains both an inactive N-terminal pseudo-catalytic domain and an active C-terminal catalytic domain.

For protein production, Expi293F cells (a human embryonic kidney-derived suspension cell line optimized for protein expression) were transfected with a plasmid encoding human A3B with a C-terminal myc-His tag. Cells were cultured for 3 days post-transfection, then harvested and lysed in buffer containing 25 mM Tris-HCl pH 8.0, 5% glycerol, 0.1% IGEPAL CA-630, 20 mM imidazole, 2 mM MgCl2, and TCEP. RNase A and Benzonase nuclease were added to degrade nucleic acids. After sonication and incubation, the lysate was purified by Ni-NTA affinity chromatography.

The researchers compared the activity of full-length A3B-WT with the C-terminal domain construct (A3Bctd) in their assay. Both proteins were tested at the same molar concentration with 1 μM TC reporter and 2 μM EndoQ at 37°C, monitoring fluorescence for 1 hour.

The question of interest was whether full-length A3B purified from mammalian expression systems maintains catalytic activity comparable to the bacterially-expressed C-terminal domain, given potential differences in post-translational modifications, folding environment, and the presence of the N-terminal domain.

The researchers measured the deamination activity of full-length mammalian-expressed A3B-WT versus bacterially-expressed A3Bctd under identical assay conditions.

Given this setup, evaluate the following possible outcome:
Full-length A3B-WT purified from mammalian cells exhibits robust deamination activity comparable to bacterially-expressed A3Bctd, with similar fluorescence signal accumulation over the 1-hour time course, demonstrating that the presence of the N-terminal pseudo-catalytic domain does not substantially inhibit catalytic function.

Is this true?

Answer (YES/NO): NO